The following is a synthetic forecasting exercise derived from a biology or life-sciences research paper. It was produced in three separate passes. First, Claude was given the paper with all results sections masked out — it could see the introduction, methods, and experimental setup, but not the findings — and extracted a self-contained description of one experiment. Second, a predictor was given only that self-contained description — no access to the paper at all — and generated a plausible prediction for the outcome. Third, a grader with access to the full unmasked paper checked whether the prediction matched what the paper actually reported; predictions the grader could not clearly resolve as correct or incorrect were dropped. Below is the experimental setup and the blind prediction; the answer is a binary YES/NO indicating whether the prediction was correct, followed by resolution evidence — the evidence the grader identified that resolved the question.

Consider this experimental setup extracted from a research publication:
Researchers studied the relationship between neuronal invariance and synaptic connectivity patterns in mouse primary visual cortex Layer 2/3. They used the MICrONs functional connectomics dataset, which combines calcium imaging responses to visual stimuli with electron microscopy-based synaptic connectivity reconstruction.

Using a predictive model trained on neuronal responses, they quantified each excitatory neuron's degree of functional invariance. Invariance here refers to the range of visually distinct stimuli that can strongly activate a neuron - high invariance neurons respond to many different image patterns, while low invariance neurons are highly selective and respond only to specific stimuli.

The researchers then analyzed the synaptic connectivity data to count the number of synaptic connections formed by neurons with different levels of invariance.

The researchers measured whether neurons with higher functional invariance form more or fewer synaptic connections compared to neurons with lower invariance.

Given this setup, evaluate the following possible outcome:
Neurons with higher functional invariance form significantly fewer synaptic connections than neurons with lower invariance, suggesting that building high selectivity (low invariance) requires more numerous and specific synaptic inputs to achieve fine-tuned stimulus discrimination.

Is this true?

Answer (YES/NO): YES